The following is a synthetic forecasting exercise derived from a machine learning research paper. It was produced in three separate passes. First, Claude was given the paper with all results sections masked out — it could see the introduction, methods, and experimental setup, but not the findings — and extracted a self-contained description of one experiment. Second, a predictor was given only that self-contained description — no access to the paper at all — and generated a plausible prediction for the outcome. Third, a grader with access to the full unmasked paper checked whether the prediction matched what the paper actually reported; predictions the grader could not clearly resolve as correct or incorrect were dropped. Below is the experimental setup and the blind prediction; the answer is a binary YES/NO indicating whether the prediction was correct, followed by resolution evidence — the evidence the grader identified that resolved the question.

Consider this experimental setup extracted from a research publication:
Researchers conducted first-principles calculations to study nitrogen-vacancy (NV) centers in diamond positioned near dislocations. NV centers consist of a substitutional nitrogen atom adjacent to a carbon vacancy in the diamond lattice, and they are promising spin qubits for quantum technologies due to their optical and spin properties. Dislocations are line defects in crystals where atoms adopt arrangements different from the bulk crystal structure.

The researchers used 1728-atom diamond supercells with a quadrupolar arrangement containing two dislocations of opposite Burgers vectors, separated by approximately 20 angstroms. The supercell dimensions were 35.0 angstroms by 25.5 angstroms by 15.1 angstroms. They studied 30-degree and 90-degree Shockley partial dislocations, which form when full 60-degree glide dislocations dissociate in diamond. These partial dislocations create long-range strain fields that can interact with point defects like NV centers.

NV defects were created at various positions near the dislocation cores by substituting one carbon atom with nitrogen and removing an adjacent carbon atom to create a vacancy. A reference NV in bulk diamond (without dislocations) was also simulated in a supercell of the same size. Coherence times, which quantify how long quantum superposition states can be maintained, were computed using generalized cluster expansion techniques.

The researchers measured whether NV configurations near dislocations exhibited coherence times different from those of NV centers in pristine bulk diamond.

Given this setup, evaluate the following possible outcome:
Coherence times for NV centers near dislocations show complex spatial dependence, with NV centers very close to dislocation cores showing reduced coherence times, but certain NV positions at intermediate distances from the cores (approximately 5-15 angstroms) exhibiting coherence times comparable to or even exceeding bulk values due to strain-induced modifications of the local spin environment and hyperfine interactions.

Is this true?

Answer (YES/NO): NO